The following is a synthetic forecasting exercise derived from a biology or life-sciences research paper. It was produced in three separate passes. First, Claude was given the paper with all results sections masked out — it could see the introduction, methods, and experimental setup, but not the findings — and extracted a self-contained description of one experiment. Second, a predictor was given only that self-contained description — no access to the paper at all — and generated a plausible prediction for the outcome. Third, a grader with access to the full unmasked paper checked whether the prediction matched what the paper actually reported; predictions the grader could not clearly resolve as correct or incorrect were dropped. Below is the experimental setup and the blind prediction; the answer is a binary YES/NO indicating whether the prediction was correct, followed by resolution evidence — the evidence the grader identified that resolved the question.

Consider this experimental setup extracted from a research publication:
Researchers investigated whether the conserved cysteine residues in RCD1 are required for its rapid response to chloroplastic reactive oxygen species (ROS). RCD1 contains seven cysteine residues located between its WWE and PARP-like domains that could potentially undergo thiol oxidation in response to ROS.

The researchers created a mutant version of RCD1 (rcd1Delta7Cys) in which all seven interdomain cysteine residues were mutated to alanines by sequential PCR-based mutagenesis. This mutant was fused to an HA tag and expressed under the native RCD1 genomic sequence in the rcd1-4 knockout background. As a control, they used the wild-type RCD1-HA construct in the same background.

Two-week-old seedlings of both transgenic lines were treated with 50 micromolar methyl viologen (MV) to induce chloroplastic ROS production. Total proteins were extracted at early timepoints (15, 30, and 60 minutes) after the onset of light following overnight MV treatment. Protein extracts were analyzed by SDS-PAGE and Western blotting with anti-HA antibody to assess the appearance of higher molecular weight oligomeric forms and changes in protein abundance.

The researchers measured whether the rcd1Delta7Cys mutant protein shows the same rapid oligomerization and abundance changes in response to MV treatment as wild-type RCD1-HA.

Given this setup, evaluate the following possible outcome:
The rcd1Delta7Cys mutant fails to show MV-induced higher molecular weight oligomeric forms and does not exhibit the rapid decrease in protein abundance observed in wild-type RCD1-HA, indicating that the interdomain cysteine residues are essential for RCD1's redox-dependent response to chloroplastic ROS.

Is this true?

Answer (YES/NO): YES